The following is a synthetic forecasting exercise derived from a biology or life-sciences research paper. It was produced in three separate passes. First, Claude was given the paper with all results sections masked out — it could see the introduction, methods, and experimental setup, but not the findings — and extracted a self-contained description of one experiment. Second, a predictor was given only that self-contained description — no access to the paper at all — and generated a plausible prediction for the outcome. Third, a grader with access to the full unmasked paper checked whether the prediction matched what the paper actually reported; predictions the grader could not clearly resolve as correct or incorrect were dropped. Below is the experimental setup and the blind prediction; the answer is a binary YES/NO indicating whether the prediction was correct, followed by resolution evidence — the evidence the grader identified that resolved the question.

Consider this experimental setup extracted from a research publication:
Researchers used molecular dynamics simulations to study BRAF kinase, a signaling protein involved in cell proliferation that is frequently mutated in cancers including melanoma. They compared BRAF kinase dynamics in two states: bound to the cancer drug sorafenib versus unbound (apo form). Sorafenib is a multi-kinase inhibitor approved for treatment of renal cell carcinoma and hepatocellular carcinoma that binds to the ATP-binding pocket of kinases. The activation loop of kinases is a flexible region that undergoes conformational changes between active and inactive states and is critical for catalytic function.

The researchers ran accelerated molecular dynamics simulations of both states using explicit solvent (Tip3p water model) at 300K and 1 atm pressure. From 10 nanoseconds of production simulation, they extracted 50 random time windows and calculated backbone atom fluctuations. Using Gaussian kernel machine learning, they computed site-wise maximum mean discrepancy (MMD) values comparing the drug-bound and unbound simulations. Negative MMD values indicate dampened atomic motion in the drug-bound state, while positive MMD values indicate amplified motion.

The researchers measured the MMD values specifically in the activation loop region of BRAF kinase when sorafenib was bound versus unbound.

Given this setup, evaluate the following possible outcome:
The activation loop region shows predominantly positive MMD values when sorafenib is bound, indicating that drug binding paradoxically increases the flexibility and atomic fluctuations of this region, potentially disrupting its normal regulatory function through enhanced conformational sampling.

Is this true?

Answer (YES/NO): YES